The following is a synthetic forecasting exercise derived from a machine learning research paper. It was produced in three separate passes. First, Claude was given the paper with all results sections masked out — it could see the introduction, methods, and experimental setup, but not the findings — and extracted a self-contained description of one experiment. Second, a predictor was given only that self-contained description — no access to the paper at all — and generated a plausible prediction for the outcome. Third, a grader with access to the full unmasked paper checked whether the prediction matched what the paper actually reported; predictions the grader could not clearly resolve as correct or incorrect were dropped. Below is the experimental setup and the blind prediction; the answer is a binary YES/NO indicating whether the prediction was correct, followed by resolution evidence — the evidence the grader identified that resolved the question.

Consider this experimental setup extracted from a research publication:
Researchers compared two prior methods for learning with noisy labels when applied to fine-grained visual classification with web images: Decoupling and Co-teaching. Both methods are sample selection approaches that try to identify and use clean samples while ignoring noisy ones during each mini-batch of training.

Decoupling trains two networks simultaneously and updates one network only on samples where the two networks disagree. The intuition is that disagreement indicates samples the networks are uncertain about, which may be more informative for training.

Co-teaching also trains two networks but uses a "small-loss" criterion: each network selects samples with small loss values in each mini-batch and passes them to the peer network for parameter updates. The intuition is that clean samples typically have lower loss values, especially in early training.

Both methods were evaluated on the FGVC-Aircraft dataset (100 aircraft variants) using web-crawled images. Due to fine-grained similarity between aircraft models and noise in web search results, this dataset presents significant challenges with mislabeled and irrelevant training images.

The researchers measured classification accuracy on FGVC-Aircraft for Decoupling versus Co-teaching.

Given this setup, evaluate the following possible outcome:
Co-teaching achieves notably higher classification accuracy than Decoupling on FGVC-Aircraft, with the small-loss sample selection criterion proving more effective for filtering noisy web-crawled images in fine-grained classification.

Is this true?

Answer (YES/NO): NO